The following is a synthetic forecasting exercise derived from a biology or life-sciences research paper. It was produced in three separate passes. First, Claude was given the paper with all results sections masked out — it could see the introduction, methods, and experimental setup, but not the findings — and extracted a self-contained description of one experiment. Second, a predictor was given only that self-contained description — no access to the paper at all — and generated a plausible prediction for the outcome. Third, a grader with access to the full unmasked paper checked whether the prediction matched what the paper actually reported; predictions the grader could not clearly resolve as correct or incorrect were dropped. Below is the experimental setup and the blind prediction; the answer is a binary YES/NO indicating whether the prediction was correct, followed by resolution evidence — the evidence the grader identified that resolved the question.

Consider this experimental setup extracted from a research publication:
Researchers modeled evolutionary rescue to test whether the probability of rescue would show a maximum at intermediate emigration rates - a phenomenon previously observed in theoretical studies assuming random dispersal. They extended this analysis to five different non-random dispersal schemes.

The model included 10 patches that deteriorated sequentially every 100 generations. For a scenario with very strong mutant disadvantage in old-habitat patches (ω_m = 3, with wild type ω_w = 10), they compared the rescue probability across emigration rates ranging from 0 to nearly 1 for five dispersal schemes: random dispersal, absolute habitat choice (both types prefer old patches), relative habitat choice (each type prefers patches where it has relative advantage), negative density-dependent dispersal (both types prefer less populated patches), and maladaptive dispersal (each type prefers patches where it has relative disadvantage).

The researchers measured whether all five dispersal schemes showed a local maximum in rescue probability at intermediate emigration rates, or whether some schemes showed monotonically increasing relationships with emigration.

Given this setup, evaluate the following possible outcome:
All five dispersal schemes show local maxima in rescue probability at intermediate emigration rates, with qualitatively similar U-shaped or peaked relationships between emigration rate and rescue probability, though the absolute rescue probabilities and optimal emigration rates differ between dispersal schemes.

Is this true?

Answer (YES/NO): YES